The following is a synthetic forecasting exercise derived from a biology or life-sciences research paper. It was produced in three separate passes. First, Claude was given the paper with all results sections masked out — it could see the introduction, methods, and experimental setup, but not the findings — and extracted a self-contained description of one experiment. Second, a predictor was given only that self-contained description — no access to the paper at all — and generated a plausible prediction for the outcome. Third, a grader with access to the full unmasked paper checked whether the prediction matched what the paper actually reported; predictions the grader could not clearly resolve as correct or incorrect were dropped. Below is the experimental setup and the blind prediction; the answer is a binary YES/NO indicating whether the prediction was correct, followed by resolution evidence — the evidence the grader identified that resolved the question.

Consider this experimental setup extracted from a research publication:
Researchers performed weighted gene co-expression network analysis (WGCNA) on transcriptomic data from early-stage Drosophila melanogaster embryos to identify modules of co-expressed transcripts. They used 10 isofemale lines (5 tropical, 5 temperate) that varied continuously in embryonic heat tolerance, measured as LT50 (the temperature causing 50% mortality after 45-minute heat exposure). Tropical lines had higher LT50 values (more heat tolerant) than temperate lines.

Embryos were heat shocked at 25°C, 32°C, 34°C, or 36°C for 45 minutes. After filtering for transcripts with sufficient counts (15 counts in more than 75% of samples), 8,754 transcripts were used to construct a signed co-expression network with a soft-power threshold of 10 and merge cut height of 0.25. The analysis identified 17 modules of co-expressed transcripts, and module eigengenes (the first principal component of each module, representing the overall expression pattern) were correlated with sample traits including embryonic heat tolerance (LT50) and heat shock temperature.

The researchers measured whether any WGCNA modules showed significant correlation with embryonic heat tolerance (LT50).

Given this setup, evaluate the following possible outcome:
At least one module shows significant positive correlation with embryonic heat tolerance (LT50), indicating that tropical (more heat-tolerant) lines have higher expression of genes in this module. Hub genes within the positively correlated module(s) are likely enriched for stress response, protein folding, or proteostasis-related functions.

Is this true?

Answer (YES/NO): NO